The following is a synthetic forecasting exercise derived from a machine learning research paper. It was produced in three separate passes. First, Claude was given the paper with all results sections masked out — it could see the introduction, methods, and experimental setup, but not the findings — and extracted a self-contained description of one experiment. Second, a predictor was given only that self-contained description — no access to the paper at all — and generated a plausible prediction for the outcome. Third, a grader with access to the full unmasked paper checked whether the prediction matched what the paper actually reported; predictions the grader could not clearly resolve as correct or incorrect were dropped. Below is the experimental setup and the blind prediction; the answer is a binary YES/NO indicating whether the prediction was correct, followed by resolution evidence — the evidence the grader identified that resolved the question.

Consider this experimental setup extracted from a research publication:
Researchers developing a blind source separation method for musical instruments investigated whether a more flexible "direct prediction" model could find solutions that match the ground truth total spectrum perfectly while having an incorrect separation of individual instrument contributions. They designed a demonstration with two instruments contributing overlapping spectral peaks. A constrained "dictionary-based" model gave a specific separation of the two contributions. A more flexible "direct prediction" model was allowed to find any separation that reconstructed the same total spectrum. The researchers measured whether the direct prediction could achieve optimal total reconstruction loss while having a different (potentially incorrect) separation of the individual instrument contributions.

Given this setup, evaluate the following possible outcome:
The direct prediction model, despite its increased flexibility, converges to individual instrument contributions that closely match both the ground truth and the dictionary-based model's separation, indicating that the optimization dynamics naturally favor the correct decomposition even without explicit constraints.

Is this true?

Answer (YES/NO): NO